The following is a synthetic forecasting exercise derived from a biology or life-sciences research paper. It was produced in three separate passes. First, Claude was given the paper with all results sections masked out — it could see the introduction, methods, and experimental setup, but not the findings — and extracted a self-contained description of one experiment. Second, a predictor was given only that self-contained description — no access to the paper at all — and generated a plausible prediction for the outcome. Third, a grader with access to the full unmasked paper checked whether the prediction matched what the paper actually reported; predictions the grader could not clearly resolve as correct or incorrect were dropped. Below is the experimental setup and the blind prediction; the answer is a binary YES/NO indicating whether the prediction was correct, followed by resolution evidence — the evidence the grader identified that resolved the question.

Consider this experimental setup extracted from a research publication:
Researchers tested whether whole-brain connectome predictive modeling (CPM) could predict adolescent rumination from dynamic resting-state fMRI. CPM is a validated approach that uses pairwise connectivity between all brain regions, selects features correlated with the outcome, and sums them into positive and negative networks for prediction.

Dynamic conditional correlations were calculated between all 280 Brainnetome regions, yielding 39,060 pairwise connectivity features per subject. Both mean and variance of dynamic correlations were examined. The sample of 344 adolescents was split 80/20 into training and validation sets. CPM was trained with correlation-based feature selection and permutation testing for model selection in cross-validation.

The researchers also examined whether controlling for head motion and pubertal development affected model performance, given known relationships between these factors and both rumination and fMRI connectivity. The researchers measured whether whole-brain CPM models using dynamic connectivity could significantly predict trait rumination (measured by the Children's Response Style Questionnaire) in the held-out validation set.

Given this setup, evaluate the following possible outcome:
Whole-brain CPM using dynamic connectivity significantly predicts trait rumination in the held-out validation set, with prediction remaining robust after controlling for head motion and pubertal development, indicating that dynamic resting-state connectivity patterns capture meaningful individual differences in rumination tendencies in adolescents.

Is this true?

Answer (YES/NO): NO